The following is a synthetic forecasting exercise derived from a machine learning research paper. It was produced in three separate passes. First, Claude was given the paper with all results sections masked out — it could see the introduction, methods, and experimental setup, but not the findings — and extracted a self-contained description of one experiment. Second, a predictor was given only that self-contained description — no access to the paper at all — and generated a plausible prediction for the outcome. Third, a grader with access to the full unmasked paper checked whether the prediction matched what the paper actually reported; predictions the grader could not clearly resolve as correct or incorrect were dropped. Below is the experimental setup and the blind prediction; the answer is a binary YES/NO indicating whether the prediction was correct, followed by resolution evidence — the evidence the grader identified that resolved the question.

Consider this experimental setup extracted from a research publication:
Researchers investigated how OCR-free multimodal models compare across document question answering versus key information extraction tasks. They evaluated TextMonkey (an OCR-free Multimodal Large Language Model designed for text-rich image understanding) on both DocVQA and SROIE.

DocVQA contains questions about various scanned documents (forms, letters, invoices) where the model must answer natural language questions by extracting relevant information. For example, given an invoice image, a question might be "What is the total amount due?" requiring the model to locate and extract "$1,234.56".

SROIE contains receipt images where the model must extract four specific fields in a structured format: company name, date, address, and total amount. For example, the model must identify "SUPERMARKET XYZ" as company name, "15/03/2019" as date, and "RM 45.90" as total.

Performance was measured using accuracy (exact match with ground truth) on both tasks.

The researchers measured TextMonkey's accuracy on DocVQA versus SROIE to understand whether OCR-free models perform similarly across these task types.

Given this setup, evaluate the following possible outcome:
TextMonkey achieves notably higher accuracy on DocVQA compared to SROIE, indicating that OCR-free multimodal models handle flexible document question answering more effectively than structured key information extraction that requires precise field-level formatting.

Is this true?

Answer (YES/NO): YES